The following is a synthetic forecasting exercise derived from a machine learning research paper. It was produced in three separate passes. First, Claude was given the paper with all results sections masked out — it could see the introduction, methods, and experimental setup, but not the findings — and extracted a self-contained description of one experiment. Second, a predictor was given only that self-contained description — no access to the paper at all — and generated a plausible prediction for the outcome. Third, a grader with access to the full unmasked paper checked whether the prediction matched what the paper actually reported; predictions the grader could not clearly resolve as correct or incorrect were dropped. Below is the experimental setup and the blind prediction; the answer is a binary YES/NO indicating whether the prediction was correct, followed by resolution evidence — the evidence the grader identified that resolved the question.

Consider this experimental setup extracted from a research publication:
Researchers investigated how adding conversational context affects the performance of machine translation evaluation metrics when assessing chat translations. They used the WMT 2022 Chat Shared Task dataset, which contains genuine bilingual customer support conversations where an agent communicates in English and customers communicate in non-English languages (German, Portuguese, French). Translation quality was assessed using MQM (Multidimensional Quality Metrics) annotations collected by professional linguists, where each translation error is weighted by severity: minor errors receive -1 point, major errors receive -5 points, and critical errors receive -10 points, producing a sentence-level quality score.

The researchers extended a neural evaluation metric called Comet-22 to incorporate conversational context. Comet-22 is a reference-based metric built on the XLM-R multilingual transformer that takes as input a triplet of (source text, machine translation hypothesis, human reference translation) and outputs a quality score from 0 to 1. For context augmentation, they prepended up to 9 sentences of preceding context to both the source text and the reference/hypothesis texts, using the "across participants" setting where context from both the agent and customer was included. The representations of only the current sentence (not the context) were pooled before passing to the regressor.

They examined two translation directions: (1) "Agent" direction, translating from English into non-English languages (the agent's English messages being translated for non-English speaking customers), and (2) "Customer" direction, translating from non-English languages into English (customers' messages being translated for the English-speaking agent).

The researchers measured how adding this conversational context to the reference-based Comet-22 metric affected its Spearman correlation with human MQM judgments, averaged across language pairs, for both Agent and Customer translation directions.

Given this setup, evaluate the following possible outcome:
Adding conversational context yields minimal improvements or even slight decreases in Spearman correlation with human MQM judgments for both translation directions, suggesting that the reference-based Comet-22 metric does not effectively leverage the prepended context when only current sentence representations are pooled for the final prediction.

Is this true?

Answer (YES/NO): YES